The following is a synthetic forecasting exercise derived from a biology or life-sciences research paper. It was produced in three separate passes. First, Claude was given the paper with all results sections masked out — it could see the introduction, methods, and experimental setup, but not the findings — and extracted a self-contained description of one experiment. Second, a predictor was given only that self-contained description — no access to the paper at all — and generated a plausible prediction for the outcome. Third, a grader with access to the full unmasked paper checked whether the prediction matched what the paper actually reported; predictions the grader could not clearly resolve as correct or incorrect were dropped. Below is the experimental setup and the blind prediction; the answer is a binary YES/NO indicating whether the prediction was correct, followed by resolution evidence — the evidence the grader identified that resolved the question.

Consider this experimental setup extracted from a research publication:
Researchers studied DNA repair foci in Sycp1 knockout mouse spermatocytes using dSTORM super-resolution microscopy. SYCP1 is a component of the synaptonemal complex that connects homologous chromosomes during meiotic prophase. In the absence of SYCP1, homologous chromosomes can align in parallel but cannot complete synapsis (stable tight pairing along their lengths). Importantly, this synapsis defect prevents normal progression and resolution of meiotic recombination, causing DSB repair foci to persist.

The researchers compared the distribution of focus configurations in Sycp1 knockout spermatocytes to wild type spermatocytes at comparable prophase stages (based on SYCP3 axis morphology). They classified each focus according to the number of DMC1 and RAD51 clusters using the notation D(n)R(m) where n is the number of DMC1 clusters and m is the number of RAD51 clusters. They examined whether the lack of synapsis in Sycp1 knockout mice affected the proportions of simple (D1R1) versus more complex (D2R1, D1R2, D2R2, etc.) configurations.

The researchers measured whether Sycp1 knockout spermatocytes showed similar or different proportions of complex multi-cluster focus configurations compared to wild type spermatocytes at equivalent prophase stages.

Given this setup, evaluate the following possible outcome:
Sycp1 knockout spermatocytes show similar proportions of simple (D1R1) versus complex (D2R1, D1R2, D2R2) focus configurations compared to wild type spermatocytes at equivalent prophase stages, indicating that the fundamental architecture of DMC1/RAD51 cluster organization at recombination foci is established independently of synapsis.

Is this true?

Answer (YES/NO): YES